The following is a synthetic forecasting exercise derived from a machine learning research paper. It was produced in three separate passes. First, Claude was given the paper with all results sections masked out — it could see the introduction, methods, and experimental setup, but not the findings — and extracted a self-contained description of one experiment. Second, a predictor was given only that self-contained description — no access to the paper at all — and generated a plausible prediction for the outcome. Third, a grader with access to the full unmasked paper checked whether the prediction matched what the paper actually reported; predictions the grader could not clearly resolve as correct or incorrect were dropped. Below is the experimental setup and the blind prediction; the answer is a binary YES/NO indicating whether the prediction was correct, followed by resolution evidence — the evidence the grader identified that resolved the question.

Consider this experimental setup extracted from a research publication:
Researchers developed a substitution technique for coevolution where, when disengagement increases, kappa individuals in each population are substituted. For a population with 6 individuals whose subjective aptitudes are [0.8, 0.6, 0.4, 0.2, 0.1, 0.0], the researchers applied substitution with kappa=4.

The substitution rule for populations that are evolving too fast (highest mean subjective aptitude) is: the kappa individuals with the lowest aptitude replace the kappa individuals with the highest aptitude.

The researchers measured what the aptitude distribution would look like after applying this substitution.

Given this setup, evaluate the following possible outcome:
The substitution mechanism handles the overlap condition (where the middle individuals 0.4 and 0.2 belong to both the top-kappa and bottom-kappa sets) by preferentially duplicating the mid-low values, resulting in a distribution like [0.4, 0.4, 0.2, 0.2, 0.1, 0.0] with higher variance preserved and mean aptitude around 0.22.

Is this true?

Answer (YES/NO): NO